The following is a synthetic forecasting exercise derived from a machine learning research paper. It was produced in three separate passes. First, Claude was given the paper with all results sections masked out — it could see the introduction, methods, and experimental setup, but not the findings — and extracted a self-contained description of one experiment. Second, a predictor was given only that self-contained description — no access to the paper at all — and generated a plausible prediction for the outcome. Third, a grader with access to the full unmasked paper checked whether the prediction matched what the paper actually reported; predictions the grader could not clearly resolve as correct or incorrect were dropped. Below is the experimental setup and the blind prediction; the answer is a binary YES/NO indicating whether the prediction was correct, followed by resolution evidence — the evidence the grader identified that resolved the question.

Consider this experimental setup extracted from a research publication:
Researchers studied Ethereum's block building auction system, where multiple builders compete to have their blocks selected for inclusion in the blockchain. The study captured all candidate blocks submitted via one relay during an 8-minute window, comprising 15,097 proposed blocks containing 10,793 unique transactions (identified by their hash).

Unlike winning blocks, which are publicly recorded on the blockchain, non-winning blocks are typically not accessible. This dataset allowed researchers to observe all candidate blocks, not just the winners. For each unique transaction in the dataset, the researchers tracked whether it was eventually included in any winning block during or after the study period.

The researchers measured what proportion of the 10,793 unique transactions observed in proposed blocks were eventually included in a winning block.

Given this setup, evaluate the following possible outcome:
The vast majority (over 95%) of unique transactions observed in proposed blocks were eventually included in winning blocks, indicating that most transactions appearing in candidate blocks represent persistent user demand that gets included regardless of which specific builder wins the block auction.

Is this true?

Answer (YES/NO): NO